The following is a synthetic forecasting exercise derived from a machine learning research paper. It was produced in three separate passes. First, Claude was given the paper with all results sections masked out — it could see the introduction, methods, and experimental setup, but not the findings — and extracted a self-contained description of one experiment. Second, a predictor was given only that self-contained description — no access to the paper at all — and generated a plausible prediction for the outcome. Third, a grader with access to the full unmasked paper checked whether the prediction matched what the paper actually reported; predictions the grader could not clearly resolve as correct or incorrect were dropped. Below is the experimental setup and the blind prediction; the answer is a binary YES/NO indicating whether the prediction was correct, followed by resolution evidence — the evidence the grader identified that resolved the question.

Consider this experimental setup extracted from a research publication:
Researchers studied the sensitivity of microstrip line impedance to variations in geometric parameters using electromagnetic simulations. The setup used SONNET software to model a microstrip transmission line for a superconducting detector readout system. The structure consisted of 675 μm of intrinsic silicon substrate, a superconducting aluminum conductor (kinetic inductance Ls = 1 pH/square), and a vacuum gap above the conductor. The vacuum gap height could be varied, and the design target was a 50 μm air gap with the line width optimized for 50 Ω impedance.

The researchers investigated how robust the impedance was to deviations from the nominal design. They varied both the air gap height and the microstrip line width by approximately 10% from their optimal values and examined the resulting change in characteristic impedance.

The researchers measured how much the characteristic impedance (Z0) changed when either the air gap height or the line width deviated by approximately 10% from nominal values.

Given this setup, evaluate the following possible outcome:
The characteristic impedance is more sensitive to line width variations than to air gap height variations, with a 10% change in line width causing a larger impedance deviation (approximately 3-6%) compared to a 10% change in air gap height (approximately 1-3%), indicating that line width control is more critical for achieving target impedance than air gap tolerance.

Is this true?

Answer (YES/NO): NO